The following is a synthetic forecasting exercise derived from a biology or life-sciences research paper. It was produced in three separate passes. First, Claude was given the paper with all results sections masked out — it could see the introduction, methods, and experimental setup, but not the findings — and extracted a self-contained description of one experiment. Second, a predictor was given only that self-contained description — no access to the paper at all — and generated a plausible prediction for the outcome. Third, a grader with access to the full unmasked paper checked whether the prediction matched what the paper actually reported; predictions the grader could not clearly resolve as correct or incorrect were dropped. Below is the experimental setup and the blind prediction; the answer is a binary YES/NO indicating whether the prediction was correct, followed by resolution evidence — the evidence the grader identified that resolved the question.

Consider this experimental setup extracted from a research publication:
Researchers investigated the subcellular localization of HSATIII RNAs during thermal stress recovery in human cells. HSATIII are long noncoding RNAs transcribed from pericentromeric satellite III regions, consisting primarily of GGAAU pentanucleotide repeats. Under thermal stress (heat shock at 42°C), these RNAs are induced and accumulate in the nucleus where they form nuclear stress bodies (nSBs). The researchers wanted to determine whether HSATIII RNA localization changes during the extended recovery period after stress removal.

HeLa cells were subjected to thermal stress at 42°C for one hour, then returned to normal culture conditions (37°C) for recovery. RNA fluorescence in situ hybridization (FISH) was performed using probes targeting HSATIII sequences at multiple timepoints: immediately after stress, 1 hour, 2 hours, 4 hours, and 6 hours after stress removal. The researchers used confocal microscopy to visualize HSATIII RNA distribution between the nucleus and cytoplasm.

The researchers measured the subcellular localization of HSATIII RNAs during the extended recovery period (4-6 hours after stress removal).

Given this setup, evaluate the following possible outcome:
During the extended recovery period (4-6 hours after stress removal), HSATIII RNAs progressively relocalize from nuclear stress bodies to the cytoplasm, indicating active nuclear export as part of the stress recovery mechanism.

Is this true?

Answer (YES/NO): YES